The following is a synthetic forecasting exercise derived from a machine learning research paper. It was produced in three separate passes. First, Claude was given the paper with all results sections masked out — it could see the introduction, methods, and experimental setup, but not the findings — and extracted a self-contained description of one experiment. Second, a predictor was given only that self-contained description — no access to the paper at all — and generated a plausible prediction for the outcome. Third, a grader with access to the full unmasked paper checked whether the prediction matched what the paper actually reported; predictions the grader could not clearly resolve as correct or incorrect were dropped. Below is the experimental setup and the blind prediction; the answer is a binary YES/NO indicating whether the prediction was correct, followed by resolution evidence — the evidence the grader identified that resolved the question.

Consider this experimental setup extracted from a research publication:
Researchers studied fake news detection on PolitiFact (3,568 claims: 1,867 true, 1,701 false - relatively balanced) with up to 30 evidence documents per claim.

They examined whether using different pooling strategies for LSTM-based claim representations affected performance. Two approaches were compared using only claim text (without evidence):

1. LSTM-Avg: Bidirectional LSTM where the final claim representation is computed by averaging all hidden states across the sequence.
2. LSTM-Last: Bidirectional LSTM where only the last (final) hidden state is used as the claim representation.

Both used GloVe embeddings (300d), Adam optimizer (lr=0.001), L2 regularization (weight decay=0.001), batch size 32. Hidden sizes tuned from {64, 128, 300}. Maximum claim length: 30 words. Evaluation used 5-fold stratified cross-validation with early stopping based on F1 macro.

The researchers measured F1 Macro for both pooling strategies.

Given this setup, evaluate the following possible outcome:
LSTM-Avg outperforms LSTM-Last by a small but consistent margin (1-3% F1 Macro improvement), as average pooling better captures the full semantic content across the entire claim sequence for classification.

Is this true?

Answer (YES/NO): NO